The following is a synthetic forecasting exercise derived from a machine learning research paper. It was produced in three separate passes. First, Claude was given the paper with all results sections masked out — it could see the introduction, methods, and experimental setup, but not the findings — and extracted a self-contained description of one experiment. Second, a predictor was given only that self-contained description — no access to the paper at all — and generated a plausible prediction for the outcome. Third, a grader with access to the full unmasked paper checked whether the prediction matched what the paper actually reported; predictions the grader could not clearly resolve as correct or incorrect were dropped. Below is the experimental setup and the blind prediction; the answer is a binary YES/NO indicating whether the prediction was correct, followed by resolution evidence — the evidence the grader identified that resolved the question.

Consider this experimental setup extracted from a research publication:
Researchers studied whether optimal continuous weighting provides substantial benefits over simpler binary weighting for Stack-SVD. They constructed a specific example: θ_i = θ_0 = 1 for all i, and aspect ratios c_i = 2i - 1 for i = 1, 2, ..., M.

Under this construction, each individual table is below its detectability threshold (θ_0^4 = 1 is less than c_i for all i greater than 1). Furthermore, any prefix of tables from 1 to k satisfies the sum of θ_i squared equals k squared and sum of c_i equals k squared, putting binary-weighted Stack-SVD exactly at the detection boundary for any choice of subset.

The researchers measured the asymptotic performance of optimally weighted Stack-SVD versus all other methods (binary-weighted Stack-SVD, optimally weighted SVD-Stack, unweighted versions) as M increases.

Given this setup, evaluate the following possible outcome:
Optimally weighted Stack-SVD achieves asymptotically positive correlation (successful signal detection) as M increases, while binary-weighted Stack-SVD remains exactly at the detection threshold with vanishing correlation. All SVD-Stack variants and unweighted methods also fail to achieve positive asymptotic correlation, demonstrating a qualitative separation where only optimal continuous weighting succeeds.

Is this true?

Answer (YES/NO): YES